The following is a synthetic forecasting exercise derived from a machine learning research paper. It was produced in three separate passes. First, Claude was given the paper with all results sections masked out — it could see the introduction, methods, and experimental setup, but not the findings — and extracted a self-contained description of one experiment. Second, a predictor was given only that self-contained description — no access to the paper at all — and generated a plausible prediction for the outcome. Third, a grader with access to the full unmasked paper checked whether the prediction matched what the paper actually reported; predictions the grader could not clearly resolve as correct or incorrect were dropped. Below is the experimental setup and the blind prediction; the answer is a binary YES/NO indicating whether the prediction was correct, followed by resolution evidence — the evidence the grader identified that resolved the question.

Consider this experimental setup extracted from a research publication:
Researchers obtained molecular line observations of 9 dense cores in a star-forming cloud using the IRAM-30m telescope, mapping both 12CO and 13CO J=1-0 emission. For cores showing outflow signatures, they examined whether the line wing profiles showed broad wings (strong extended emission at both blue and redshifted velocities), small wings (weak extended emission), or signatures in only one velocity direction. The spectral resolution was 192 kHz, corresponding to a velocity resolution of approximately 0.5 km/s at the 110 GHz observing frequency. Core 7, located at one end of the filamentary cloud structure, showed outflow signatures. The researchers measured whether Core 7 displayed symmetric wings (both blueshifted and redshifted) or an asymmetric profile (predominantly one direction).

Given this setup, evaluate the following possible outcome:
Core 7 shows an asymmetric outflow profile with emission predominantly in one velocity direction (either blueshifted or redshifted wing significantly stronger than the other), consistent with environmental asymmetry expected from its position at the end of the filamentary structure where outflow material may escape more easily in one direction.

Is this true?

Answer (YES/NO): YES